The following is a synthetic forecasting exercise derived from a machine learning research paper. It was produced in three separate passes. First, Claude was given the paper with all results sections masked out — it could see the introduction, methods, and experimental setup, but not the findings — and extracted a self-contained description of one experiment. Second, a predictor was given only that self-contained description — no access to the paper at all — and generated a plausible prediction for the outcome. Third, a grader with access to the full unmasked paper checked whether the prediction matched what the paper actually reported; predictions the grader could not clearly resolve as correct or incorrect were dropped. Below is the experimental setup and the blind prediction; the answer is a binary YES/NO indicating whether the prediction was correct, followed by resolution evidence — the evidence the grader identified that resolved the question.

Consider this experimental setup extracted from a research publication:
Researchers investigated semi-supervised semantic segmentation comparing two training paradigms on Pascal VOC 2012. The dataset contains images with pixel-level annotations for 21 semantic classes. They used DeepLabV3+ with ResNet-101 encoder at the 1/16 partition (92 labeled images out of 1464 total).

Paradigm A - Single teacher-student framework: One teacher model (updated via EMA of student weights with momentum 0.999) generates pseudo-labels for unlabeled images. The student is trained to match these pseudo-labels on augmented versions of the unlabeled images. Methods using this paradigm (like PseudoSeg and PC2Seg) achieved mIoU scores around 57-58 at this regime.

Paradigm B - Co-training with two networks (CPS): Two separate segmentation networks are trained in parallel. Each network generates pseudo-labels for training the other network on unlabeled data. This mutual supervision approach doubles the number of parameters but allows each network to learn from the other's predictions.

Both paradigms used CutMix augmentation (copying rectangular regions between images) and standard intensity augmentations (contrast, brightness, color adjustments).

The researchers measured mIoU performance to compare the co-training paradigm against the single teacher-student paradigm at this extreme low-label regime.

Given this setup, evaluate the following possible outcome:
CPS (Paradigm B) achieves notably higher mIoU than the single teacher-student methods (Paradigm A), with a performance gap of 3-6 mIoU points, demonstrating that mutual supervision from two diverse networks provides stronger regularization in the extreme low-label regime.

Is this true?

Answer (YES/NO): NO